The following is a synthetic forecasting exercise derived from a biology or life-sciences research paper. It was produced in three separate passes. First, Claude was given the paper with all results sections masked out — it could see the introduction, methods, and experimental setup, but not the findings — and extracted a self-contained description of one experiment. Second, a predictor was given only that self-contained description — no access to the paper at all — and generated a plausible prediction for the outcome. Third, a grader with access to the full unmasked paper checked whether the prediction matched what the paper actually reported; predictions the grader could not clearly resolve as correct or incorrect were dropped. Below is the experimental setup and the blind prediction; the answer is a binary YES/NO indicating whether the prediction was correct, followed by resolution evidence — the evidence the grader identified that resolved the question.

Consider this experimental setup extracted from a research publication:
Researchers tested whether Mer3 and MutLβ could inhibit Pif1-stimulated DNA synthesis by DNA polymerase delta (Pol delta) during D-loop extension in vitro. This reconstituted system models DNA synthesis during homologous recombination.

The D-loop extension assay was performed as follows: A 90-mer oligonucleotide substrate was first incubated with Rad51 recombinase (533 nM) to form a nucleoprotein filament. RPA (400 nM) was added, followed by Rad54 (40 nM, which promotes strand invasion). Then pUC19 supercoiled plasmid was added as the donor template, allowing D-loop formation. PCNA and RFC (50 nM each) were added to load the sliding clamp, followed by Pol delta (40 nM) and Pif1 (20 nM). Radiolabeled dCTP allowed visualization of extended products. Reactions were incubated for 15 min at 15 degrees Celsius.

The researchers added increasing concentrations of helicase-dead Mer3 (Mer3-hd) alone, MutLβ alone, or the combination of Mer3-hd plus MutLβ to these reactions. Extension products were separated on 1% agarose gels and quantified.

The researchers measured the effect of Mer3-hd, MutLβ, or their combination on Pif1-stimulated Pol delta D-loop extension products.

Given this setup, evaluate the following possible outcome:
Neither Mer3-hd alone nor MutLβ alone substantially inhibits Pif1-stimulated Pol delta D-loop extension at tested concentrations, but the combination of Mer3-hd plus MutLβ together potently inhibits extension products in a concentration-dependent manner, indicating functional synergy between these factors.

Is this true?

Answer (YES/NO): YES